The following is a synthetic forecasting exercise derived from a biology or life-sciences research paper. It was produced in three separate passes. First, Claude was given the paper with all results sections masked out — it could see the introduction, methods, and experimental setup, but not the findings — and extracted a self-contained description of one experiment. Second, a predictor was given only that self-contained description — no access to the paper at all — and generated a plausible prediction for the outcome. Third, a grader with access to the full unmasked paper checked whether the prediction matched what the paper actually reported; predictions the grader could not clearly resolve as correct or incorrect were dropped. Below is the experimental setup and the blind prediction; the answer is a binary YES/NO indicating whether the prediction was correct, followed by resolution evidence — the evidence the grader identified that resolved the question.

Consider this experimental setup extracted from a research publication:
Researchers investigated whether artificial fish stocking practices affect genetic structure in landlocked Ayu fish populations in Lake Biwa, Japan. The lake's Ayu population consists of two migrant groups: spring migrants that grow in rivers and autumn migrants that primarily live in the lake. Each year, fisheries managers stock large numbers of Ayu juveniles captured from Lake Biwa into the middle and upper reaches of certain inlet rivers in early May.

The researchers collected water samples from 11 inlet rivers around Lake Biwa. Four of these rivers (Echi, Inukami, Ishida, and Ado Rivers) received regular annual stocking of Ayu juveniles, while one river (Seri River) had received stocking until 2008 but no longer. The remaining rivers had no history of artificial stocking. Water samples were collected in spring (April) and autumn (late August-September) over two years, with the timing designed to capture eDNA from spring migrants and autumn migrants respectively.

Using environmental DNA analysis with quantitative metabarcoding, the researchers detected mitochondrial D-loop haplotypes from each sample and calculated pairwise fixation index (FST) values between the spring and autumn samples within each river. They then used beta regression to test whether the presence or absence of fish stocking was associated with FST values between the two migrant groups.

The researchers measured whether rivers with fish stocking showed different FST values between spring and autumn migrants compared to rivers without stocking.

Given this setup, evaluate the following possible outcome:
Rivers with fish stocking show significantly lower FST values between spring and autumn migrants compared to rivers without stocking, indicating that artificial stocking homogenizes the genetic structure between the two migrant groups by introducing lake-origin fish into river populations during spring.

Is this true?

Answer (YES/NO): YES